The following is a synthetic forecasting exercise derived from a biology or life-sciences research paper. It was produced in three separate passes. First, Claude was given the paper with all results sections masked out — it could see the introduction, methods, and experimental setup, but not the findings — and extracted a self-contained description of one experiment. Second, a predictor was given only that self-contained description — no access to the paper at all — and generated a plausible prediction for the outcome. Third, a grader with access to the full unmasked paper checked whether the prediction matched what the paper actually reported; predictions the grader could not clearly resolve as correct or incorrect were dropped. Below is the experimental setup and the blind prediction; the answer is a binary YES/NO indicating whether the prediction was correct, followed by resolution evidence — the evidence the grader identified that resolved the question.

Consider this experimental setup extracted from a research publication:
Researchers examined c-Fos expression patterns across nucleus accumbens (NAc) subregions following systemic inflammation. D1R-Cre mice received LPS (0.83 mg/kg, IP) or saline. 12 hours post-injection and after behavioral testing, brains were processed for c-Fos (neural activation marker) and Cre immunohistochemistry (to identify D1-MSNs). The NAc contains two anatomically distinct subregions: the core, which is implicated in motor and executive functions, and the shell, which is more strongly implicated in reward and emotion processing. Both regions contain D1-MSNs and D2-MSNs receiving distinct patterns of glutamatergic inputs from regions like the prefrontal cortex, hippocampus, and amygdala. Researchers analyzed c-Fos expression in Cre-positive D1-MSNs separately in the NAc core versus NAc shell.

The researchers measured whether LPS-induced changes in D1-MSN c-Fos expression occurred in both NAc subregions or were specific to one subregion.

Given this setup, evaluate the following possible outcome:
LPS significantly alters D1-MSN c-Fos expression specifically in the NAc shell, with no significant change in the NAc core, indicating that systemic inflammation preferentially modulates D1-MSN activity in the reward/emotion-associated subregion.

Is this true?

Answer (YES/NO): NO